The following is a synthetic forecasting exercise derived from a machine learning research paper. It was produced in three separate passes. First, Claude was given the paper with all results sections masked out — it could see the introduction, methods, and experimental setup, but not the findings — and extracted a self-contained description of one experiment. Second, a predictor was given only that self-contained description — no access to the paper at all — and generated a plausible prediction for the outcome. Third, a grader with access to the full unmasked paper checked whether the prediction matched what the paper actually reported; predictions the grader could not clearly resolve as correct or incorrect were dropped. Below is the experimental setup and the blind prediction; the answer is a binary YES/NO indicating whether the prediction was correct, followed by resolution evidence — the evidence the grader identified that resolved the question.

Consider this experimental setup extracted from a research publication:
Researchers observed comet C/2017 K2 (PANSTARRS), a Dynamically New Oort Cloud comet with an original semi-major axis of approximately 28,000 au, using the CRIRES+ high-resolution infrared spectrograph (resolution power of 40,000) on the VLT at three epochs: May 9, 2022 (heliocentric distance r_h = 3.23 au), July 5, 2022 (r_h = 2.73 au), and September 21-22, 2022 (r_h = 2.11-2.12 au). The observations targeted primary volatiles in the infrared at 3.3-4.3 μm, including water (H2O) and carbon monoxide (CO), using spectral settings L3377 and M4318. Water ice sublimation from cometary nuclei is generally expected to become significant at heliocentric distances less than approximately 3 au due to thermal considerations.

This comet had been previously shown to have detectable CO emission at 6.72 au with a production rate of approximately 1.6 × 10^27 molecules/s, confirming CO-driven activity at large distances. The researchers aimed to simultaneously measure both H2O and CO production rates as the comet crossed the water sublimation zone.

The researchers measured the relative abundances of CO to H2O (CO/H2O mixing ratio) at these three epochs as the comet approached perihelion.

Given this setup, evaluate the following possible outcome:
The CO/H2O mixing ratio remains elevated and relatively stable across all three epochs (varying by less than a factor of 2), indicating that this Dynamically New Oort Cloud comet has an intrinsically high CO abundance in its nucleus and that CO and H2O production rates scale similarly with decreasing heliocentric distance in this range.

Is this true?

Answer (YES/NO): NO